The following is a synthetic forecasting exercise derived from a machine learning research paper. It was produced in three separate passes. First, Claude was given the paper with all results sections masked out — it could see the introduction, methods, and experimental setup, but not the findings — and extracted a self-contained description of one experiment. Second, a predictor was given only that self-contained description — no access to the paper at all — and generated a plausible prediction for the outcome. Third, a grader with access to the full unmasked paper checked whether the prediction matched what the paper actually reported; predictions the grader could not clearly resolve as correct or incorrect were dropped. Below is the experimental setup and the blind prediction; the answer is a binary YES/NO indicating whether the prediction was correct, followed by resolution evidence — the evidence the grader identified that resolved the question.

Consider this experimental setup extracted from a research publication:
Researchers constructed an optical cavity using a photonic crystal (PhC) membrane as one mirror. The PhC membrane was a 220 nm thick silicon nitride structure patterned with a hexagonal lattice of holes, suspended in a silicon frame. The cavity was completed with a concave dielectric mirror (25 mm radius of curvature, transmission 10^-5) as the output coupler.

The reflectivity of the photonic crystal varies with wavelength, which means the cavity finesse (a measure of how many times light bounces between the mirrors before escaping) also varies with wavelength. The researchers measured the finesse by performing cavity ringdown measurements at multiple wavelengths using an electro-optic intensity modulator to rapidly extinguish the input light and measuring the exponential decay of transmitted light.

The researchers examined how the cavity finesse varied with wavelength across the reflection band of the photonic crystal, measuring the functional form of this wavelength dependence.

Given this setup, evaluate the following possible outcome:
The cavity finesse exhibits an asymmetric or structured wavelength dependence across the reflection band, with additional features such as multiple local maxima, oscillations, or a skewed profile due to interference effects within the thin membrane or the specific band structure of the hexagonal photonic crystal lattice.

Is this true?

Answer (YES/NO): NO